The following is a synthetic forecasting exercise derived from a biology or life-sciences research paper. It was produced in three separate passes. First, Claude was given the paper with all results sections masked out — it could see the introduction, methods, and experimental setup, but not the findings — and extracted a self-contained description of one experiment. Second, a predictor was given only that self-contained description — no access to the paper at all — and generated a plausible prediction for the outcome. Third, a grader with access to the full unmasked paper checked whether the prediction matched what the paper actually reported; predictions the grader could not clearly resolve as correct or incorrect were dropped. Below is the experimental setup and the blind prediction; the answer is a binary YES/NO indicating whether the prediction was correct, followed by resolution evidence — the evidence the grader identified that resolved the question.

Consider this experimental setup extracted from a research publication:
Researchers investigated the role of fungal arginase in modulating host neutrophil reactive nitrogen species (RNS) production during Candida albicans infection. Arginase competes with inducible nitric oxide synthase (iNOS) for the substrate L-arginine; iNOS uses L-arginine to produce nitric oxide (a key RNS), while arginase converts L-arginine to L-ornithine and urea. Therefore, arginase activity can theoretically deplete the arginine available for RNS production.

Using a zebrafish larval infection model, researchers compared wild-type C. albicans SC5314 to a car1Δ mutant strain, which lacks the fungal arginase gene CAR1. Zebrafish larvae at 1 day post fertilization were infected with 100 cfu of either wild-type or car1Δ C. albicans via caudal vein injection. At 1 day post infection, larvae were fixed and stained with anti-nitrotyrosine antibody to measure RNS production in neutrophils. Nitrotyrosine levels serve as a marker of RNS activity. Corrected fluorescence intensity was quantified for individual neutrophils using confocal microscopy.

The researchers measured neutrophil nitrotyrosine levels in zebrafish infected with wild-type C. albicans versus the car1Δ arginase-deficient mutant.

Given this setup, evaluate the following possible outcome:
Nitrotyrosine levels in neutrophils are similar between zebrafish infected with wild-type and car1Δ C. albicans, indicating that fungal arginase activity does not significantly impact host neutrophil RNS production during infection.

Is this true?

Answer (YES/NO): NO